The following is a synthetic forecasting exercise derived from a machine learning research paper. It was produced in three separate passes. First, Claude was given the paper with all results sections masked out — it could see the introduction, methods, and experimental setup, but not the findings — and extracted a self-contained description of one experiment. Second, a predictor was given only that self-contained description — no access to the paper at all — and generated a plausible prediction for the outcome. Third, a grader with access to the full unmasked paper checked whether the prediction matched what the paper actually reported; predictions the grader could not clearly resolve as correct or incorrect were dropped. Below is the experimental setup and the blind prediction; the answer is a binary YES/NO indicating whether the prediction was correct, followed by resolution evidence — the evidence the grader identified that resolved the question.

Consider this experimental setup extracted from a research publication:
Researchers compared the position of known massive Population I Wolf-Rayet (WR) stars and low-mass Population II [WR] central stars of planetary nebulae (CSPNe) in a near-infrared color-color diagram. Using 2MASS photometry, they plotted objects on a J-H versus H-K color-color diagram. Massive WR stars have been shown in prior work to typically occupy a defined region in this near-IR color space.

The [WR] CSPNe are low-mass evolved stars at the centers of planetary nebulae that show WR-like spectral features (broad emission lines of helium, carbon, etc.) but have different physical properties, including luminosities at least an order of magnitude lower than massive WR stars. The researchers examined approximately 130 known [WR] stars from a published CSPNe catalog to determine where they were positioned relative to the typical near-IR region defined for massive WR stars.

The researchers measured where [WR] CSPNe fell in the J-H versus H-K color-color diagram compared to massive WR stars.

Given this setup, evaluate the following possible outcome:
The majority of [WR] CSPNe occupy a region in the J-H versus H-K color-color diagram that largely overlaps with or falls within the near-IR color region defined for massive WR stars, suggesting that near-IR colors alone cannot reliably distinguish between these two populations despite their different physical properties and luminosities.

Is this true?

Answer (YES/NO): NO